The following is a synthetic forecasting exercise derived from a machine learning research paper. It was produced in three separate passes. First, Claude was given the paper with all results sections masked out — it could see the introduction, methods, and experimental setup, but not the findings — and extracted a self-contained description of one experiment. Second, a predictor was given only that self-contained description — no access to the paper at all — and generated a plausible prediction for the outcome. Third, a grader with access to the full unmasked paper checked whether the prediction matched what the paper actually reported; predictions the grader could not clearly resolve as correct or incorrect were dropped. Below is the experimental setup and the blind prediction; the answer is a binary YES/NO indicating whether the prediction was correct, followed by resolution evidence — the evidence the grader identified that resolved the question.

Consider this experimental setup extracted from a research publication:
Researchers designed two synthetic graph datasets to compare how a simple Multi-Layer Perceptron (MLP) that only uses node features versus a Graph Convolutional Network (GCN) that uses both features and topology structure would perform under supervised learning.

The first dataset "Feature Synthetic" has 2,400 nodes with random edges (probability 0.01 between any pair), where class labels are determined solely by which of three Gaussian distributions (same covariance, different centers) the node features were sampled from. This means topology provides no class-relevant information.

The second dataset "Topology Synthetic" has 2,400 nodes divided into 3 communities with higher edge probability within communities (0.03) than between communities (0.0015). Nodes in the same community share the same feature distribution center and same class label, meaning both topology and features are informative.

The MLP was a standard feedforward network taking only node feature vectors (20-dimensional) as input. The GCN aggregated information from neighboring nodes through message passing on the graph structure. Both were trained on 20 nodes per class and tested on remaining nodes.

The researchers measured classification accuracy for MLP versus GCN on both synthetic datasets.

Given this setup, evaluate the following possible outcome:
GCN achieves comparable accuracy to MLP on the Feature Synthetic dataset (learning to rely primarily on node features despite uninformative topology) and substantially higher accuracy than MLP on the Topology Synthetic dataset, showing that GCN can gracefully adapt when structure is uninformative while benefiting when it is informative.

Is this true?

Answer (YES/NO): NO